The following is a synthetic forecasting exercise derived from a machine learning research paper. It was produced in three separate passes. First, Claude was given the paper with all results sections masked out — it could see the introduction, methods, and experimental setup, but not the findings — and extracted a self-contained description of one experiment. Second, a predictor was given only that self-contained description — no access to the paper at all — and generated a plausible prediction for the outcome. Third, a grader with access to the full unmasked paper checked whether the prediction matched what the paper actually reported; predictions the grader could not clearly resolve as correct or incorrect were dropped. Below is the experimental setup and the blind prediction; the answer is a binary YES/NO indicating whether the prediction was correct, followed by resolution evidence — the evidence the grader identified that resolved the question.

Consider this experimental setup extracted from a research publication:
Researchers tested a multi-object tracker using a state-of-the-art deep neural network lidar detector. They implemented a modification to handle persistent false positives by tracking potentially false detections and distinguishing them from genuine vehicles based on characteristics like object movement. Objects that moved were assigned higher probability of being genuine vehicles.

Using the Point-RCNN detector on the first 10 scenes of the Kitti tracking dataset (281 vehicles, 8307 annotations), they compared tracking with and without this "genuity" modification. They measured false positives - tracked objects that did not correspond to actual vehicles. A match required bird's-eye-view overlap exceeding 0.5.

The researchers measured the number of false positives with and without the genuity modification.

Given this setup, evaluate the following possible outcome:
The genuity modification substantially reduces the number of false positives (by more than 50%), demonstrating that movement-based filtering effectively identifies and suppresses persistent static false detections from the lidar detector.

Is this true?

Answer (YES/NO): YES